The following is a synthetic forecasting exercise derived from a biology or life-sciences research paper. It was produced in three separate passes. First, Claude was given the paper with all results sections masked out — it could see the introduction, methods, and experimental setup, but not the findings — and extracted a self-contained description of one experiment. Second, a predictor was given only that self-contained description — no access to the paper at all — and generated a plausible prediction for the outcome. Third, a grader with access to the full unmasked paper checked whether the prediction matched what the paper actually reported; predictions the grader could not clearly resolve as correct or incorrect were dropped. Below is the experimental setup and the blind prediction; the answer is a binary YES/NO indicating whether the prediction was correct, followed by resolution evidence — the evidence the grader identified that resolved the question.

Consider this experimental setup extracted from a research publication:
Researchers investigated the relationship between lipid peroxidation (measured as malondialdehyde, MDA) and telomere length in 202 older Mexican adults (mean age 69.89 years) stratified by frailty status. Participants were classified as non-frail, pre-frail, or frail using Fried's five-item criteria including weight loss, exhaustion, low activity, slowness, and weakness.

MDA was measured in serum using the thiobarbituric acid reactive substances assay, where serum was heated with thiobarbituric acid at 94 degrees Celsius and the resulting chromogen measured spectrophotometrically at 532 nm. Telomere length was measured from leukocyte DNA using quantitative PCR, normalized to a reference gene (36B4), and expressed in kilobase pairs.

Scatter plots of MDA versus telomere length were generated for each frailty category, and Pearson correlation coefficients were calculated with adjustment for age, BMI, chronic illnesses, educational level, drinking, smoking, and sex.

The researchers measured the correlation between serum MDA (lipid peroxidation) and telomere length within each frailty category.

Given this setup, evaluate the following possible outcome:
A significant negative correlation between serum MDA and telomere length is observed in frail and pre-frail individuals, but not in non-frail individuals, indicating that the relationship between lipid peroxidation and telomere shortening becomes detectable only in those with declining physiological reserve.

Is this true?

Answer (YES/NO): NO